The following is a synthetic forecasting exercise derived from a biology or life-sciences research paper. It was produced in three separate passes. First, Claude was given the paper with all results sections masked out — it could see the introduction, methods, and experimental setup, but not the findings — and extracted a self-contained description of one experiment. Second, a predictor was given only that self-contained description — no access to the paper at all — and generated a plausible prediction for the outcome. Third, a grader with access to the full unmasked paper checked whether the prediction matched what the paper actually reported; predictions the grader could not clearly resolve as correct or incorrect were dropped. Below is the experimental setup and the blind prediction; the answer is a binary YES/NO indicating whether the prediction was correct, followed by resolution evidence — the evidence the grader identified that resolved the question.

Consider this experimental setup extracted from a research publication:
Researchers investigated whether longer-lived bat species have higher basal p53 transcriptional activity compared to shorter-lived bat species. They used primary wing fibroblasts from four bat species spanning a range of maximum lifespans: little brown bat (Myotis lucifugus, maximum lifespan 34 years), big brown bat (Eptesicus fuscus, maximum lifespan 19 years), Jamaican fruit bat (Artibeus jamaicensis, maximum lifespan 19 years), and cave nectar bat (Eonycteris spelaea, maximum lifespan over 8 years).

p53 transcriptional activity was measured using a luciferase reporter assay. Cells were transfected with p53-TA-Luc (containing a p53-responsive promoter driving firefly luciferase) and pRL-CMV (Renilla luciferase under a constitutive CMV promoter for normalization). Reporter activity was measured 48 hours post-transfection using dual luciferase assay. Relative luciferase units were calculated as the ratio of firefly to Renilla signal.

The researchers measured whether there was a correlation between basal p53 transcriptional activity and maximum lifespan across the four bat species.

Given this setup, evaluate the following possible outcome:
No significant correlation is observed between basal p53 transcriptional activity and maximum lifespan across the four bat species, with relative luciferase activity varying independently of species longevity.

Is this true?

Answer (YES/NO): YES